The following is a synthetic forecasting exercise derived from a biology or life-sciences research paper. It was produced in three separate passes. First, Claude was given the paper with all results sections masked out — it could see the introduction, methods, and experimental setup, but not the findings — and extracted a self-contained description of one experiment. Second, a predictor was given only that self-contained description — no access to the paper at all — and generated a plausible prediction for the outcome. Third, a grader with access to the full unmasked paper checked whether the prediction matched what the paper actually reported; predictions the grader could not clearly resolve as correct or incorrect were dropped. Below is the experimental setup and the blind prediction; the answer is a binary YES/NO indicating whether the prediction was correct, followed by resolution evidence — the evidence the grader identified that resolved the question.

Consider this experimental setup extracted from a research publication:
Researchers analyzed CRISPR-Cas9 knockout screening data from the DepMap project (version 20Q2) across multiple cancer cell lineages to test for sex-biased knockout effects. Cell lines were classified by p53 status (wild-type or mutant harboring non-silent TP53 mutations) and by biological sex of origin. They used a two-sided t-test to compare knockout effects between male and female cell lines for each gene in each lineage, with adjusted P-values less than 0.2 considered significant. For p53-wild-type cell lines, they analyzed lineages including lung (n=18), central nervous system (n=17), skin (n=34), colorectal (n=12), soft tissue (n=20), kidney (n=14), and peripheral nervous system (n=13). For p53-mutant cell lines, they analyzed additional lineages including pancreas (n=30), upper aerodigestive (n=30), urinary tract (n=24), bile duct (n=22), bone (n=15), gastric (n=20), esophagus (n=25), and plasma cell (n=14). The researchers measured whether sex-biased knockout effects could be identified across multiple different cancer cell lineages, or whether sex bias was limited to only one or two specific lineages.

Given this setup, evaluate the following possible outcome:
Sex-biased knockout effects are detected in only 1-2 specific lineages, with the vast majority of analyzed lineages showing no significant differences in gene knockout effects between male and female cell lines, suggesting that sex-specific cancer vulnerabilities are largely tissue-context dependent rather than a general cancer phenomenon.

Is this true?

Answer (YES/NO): NO